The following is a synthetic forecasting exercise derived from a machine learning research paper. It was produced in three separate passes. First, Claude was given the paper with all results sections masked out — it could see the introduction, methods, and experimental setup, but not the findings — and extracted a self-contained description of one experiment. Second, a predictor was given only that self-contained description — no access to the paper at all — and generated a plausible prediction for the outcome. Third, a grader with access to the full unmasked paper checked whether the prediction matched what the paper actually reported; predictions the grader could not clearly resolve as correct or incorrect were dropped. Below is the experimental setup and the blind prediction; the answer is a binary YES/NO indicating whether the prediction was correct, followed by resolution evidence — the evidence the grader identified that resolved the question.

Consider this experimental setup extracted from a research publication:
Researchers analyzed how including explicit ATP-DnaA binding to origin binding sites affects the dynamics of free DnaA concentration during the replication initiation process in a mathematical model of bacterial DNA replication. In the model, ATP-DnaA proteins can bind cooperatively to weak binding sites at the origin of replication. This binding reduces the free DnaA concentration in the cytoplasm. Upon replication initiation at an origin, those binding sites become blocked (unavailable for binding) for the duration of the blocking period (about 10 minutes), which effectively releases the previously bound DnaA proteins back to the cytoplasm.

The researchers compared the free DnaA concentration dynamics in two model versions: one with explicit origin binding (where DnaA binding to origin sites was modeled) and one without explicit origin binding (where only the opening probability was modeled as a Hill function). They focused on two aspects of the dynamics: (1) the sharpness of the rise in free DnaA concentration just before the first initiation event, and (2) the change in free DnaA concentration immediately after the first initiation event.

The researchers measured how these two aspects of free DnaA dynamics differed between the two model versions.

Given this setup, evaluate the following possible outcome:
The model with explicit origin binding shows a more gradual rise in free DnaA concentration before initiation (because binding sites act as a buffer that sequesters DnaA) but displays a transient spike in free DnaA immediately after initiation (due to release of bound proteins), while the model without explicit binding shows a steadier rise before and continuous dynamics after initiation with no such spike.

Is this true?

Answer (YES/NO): YES